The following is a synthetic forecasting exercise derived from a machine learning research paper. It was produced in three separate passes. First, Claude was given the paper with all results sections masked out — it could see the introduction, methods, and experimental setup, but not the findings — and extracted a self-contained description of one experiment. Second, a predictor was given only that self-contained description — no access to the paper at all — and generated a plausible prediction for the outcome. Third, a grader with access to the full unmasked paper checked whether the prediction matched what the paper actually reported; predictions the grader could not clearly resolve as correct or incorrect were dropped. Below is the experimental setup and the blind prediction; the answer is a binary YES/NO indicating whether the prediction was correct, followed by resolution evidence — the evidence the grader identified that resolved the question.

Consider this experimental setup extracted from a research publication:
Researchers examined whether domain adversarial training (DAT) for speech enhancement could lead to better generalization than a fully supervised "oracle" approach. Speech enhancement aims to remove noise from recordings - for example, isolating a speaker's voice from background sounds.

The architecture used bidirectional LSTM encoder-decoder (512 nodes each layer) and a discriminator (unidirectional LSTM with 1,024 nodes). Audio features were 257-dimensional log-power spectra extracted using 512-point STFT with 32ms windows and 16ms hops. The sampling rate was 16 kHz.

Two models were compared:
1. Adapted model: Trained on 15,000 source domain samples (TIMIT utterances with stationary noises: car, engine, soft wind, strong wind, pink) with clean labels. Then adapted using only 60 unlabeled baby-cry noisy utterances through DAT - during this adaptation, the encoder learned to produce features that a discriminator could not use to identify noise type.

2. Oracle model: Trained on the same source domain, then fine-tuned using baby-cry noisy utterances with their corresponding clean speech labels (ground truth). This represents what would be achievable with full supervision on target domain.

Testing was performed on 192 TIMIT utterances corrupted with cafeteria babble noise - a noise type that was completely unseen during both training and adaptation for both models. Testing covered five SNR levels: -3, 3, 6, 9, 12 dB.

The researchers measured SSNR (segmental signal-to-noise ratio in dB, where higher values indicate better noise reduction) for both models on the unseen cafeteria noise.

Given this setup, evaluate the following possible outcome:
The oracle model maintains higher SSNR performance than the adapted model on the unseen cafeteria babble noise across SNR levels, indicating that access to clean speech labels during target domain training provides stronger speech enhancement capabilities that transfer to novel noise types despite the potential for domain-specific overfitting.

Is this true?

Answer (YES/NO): NO